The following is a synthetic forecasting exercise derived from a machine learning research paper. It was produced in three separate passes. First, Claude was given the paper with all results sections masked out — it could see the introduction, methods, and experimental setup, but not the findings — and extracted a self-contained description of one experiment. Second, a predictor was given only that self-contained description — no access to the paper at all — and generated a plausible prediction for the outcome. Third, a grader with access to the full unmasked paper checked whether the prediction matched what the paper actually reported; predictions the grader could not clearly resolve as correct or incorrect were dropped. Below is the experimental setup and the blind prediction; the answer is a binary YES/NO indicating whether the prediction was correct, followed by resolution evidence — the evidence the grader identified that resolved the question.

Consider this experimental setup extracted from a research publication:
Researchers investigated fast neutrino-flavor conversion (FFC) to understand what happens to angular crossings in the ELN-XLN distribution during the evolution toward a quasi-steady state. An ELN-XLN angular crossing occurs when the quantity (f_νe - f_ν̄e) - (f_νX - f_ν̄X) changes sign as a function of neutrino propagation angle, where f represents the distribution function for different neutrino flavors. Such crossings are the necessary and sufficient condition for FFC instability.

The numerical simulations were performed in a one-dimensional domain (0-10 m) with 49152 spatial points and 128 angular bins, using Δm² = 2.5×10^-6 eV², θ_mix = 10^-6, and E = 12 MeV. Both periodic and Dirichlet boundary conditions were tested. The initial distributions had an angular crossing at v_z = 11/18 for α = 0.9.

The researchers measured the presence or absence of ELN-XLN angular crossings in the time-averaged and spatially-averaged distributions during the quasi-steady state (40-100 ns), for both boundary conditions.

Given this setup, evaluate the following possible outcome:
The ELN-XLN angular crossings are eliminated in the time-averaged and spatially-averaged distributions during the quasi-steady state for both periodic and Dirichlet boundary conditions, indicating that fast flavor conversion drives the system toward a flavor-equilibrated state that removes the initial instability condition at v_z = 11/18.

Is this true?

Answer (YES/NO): YES